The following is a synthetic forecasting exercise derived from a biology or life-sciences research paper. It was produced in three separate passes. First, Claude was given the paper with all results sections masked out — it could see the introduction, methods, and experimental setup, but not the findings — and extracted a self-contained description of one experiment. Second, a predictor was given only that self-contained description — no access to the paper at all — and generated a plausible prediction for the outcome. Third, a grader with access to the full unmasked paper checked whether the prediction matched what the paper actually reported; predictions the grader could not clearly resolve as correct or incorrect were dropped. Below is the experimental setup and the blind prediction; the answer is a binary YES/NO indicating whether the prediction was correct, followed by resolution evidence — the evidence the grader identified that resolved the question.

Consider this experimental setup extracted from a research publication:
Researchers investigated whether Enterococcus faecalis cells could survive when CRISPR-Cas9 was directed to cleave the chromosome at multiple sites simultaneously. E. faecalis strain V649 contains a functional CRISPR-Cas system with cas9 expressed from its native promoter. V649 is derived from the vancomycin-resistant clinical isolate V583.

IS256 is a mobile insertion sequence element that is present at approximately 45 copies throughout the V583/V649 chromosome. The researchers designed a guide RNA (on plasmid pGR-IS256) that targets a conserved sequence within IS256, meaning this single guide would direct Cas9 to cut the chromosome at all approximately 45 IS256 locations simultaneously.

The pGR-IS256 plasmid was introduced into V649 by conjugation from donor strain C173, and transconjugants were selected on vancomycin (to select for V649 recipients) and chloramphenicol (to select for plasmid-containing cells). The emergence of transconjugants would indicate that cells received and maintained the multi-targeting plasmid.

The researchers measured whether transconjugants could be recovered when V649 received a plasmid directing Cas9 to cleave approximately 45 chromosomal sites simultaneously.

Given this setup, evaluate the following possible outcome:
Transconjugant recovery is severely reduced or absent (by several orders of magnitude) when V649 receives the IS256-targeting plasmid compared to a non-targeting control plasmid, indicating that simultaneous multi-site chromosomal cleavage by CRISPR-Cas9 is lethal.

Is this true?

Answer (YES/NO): NO